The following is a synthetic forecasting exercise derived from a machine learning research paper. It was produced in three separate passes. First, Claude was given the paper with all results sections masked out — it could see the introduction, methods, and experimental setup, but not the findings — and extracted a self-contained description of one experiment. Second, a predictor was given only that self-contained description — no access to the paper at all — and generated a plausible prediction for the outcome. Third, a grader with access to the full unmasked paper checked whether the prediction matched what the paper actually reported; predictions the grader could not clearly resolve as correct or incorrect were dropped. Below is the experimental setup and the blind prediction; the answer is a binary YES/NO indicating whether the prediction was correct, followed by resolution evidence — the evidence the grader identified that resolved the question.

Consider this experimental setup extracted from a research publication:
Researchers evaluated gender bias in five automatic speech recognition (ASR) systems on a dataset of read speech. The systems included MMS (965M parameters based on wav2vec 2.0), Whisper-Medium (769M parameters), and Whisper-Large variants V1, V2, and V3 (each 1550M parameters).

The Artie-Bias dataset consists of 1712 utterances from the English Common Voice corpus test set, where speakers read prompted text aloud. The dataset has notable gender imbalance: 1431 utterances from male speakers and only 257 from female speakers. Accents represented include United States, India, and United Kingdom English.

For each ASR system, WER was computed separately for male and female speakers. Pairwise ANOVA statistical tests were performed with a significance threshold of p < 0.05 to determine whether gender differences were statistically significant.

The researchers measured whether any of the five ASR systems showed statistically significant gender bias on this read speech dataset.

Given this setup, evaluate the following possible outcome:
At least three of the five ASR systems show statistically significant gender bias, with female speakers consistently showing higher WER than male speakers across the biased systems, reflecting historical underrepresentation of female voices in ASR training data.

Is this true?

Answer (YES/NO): NO